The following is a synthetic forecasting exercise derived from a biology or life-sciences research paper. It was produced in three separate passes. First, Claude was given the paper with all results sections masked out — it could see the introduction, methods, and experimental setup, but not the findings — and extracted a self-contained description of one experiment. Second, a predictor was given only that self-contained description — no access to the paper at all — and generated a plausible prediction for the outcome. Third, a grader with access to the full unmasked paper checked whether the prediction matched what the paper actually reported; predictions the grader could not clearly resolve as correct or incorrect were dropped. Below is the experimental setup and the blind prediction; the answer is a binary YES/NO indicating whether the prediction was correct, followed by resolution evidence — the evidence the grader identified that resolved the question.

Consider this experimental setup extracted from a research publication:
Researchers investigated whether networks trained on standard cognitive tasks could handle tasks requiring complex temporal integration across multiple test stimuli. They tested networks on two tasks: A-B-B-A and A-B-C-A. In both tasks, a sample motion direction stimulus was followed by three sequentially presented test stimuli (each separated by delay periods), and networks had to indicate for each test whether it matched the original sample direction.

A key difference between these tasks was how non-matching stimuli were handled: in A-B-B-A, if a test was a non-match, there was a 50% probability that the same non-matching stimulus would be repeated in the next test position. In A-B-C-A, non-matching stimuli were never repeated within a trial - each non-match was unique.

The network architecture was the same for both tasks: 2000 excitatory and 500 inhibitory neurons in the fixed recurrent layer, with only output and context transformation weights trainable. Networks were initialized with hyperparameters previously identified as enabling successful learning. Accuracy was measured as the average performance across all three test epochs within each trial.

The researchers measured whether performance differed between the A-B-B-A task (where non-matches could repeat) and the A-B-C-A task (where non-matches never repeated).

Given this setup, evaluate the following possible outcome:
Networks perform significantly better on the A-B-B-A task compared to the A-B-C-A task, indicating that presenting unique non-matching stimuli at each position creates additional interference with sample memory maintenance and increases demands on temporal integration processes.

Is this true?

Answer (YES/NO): NO